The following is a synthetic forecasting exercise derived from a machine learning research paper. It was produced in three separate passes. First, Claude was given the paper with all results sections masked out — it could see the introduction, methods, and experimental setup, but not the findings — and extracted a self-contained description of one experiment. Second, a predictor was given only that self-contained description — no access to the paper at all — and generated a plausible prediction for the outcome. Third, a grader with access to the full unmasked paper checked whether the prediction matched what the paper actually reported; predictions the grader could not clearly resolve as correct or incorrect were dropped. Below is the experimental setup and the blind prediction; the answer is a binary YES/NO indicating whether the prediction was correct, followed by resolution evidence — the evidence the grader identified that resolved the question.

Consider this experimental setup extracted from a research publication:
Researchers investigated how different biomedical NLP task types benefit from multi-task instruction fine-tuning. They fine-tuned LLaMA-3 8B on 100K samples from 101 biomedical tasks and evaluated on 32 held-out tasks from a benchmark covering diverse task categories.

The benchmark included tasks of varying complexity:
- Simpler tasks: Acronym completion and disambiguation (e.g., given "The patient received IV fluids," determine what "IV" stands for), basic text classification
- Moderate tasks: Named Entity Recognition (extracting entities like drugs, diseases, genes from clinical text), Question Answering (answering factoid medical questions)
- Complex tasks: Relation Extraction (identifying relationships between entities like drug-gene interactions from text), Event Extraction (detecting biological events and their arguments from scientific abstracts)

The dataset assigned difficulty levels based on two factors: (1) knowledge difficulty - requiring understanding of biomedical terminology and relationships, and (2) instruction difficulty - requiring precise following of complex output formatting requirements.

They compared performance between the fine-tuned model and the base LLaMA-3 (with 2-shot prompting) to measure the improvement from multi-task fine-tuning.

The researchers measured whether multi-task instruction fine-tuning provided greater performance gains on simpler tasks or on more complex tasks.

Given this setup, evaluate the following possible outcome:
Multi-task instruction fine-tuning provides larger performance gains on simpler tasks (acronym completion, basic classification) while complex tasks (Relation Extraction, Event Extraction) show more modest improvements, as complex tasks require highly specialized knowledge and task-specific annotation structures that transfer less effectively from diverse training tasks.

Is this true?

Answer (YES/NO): NO